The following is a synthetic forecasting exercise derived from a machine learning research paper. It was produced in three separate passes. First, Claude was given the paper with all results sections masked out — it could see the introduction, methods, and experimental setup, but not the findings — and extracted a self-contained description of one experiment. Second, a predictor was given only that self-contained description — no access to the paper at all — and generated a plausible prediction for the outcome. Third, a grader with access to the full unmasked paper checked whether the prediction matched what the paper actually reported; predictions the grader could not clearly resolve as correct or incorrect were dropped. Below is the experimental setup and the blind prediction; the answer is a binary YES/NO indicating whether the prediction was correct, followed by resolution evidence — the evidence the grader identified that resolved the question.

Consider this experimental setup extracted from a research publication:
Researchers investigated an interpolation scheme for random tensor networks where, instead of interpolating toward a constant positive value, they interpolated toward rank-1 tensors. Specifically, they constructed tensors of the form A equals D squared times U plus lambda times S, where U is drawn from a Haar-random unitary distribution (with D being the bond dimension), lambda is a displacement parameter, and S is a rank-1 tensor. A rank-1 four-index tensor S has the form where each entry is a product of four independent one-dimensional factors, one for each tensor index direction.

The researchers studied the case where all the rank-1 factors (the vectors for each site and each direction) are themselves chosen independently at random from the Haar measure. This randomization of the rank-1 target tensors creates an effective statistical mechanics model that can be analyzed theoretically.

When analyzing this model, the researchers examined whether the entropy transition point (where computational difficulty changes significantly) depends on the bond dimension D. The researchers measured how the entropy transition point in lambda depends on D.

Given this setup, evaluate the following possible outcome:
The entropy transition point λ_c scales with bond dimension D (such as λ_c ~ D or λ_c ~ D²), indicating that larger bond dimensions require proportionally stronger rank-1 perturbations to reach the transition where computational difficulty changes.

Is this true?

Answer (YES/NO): NO